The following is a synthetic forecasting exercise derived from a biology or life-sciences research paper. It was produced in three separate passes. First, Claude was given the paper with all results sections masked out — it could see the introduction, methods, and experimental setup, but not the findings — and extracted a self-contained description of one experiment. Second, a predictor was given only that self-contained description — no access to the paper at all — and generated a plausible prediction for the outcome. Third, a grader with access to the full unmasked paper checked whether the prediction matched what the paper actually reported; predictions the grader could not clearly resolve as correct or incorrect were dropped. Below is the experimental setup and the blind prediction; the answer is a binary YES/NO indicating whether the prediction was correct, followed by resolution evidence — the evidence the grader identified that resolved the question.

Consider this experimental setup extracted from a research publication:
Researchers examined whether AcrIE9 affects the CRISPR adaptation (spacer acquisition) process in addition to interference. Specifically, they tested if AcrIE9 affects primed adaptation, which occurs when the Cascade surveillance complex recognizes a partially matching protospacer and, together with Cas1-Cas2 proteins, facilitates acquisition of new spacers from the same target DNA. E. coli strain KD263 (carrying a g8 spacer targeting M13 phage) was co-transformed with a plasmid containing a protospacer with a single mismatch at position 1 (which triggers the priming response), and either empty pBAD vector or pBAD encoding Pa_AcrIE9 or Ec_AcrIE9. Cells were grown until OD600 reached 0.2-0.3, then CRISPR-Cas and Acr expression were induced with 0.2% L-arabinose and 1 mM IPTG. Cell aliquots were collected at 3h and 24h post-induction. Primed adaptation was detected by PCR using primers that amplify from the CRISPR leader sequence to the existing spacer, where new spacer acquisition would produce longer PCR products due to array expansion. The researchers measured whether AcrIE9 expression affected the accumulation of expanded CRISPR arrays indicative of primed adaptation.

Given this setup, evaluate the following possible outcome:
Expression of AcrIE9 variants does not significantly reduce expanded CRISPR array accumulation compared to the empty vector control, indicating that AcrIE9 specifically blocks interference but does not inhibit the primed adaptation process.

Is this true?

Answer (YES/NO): NO